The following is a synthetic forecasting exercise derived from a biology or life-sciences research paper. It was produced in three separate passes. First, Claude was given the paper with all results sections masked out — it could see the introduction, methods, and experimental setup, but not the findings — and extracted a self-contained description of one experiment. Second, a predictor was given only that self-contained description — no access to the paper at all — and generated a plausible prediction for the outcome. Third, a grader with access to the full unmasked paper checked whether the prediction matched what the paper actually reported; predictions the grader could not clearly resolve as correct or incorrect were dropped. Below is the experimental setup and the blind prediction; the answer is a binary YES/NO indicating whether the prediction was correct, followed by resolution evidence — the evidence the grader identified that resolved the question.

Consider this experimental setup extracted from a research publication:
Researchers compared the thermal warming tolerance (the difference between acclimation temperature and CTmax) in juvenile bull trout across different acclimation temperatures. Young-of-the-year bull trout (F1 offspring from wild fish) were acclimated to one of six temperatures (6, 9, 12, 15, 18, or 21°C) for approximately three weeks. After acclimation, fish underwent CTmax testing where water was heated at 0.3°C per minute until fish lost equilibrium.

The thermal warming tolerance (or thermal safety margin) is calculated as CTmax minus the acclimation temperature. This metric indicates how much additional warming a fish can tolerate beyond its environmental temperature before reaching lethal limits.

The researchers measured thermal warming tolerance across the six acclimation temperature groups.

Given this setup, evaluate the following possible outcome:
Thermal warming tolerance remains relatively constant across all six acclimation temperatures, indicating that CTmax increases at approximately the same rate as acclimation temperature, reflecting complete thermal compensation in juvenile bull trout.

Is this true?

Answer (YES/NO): NO